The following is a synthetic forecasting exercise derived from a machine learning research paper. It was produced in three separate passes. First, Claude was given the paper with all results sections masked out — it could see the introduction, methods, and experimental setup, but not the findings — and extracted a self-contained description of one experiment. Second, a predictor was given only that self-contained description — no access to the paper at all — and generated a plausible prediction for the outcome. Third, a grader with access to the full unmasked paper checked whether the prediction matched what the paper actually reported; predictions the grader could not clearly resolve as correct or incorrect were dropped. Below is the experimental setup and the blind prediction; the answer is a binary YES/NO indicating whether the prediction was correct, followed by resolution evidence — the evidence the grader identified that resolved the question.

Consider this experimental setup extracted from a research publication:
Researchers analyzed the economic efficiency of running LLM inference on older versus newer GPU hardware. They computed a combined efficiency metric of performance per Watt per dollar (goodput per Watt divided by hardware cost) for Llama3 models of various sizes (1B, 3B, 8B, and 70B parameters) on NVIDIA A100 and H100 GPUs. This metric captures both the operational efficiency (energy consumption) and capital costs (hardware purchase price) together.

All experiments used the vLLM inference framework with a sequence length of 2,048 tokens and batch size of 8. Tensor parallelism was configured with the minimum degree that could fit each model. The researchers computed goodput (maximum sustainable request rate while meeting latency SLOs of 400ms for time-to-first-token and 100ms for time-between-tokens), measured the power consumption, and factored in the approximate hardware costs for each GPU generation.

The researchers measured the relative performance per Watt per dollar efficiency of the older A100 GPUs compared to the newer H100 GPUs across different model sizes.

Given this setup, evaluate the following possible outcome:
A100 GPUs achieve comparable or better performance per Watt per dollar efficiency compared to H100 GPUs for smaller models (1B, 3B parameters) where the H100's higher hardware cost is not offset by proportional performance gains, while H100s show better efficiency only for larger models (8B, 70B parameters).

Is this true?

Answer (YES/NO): NO